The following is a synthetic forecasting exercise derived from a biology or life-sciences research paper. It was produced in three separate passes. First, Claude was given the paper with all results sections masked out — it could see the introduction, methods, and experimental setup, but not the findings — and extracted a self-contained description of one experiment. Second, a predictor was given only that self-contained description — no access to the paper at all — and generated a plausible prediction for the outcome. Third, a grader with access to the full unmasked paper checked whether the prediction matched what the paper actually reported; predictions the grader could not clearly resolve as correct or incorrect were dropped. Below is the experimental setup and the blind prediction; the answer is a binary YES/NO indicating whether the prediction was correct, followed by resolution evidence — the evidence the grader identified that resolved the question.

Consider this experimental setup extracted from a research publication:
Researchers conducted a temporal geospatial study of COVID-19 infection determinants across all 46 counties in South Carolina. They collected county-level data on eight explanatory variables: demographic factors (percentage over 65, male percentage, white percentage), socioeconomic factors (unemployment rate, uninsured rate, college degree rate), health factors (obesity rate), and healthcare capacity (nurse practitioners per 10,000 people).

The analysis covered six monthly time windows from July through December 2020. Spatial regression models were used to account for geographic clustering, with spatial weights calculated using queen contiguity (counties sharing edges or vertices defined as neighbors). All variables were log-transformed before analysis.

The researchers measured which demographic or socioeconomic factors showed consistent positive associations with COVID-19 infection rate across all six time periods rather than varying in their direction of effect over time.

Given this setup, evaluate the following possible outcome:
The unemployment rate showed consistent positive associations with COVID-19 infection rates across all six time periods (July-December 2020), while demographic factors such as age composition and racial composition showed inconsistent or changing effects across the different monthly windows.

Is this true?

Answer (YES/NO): NO